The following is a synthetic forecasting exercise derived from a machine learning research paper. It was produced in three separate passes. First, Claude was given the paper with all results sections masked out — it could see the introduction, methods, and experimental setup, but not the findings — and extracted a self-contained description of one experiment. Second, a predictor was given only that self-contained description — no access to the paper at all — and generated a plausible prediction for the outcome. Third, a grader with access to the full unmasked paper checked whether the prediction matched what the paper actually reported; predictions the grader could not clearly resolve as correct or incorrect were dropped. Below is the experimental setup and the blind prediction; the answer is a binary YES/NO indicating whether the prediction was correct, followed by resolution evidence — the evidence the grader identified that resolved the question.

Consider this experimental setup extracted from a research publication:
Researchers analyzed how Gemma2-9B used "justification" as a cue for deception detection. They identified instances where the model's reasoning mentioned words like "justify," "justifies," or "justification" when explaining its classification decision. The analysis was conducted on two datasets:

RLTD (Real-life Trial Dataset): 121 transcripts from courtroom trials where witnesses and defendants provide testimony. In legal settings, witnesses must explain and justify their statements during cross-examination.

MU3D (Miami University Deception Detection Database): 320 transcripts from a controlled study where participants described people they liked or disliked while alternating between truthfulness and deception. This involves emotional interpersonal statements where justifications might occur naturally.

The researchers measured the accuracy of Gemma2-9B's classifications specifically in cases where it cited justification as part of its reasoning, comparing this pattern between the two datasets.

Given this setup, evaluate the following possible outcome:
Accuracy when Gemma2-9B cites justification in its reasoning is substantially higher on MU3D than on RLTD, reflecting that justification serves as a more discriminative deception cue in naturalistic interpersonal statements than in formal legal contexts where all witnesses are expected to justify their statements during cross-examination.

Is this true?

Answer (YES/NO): NO